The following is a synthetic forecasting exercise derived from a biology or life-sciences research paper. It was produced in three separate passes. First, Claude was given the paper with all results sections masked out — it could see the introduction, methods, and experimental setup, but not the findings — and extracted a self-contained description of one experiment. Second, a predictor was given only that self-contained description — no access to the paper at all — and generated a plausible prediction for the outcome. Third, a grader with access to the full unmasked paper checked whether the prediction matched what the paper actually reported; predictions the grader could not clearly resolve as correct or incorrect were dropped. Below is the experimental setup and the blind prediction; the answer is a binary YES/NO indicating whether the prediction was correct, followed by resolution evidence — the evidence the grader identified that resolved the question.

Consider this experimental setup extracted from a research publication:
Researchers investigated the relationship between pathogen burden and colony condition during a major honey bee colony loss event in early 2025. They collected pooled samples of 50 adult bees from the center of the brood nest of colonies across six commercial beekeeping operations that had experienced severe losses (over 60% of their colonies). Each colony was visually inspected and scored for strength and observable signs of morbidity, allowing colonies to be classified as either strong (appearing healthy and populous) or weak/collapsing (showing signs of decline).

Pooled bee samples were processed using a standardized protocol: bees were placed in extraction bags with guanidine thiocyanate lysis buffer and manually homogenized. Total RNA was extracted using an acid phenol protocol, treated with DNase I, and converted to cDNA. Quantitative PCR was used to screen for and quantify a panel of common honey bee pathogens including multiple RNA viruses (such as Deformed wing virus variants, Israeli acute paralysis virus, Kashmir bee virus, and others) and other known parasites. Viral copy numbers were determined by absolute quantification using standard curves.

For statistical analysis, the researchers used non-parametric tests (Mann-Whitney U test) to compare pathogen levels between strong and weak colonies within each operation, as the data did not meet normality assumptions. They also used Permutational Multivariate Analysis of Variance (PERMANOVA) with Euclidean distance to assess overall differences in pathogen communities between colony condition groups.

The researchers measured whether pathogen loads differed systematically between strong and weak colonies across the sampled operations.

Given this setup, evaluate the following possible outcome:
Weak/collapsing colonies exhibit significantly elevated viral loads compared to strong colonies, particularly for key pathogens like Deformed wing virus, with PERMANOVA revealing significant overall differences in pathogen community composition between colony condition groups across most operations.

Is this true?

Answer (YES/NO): NO